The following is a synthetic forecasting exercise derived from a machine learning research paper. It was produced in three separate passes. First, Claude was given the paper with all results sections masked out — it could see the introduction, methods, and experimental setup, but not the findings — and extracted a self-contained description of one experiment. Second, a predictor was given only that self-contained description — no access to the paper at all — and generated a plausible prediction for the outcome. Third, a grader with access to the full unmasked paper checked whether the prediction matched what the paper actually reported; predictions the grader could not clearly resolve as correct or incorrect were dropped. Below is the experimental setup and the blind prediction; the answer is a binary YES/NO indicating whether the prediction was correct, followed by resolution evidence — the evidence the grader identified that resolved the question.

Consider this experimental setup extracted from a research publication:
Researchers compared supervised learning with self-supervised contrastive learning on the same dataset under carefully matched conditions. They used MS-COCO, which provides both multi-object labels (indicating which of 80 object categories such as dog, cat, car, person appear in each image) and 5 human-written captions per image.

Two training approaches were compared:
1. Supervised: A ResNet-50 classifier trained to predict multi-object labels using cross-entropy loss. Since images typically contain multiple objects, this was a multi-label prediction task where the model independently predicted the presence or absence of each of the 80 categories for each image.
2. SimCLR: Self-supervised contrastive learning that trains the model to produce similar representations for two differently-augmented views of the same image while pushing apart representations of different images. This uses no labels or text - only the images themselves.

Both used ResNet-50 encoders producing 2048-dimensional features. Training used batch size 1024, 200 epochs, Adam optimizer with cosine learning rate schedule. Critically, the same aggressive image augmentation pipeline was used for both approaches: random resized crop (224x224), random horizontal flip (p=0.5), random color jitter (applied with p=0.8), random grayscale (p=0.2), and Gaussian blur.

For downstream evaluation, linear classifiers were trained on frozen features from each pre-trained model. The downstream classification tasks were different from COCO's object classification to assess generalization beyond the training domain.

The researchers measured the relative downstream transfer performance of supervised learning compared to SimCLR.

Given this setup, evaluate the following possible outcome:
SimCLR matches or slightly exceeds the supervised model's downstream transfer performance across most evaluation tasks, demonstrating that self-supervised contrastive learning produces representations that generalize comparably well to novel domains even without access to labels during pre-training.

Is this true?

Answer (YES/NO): NO